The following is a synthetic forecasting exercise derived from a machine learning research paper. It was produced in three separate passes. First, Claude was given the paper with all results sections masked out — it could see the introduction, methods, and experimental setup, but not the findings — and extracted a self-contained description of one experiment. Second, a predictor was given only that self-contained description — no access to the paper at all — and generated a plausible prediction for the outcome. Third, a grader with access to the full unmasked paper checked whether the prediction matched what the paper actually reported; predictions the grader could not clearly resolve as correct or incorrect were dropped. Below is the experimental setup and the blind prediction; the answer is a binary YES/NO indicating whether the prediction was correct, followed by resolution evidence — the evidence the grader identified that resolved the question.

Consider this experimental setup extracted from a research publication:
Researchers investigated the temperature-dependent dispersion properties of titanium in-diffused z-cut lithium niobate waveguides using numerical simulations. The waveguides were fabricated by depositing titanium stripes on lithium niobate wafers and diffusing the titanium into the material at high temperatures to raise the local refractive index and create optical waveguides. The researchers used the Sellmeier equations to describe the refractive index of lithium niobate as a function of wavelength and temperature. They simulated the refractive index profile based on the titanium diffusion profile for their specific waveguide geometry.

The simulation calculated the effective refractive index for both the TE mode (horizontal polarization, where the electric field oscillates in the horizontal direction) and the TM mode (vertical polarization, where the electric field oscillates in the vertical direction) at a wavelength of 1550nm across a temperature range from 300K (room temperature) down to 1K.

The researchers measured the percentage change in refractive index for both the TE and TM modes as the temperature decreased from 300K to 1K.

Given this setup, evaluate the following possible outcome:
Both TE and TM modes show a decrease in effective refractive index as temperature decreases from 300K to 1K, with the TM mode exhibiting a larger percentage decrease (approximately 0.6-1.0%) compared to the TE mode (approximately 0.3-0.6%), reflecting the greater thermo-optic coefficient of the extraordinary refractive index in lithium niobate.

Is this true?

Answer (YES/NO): NO